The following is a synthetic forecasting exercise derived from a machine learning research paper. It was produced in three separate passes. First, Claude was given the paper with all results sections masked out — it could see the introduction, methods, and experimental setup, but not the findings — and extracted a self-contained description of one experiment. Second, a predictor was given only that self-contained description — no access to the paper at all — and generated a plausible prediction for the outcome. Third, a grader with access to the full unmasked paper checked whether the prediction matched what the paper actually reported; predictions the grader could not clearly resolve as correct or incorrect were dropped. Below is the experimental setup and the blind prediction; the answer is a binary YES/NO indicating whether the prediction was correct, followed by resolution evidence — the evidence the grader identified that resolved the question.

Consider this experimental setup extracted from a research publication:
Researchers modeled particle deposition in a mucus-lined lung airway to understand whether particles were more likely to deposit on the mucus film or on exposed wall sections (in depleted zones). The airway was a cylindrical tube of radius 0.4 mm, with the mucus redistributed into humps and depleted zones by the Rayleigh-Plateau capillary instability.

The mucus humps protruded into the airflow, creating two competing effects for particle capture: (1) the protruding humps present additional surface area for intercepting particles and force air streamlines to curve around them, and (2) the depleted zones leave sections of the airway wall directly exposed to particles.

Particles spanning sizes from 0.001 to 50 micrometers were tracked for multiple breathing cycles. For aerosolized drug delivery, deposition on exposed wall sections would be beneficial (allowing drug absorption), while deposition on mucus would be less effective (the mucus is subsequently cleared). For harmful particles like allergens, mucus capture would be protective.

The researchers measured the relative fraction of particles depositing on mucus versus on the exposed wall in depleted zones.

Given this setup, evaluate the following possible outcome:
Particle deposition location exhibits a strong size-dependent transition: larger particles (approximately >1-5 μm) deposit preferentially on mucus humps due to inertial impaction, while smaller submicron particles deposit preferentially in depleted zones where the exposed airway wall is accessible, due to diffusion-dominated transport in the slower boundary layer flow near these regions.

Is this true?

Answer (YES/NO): NO